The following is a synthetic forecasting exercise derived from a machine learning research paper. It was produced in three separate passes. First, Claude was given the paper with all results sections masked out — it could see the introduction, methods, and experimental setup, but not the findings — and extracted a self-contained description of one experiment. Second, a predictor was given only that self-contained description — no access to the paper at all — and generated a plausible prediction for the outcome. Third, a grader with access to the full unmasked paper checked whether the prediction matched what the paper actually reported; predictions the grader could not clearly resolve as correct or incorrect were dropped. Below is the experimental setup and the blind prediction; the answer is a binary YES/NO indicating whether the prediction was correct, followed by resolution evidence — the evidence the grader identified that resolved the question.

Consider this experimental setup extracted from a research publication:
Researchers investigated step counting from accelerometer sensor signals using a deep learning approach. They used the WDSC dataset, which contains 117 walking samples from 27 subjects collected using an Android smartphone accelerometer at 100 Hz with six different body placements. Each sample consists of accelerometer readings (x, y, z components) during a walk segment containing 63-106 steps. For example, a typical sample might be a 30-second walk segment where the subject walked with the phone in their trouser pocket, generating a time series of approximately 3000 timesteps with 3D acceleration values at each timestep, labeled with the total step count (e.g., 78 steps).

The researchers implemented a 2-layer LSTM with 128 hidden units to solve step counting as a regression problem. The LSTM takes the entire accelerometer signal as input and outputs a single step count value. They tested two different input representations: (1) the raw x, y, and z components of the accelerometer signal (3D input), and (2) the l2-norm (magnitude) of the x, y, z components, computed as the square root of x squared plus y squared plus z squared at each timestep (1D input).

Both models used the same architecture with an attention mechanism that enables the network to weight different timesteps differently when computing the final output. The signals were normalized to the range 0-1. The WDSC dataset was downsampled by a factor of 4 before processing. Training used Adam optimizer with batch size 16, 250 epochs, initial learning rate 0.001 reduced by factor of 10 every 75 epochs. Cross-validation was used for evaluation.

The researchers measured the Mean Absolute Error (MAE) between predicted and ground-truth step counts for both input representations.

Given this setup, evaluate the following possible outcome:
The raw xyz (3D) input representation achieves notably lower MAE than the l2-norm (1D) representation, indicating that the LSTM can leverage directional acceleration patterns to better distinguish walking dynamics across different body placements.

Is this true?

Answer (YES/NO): NO